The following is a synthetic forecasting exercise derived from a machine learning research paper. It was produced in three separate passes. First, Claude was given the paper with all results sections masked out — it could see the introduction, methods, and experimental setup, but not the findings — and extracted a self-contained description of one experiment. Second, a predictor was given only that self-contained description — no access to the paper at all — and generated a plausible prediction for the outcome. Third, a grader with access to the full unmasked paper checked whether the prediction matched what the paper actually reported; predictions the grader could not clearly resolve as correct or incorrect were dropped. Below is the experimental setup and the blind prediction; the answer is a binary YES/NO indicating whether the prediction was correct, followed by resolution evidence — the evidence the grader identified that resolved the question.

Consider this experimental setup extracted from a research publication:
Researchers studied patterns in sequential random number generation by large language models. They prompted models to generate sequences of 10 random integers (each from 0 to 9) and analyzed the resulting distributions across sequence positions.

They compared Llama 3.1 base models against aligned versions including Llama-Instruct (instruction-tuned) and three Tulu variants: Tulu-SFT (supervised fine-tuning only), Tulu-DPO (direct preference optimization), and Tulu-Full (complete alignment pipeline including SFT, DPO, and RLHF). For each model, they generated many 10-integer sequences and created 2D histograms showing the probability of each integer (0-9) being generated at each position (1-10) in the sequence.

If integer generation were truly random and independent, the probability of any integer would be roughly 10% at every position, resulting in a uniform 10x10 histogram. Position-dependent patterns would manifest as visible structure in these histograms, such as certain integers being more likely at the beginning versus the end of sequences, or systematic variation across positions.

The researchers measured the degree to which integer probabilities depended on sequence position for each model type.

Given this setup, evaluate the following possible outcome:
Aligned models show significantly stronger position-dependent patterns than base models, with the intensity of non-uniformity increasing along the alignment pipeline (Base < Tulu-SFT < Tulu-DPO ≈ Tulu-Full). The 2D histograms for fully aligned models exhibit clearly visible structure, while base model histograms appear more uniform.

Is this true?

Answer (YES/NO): NO